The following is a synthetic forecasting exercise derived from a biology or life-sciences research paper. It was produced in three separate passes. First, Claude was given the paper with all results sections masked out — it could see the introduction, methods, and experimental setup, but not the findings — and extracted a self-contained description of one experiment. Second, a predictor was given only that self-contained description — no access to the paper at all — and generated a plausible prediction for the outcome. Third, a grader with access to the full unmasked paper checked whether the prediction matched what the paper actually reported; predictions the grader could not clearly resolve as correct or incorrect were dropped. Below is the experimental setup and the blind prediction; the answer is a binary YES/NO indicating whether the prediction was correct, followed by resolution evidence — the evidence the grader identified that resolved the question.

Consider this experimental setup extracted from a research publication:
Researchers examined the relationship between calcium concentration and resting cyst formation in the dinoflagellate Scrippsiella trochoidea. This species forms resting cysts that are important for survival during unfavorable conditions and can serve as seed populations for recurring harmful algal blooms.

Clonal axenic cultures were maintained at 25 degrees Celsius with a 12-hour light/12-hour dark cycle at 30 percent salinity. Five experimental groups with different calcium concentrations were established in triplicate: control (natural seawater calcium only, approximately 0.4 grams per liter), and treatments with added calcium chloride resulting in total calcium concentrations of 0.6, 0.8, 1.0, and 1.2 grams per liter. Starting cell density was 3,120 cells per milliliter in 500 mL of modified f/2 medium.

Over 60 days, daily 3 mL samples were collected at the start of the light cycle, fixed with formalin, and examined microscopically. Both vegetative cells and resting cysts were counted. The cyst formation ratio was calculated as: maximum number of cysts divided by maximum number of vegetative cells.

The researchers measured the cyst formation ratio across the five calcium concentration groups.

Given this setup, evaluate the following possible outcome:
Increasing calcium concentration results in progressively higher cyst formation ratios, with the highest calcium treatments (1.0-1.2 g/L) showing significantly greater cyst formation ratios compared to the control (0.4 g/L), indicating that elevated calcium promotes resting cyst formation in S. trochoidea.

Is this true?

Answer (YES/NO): NO